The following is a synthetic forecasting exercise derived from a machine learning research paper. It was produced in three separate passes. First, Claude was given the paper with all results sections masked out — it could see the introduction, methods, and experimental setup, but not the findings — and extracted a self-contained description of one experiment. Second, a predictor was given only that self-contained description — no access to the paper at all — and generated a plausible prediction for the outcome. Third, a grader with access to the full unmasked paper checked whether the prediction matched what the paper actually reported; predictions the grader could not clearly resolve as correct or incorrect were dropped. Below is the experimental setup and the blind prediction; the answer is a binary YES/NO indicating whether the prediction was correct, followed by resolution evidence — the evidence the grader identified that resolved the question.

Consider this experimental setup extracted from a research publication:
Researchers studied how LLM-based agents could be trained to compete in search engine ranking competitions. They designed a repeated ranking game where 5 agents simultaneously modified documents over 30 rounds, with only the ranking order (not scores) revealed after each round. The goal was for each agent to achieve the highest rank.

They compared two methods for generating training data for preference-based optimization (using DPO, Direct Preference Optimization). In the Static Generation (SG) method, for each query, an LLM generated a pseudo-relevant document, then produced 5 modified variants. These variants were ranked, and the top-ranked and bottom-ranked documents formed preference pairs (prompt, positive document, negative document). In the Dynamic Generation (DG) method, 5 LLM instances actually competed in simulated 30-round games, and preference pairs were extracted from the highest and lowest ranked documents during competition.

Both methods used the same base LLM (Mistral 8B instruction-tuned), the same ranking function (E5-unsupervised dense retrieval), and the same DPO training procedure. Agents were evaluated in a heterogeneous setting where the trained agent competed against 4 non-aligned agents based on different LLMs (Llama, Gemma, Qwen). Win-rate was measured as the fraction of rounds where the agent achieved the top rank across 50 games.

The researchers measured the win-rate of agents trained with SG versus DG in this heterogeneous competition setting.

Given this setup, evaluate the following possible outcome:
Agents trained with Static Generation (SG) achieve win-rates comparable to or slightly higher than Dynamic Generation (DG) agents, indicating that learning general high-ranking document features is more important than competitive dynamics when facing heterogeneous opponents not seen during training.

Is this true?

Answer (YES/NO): NO